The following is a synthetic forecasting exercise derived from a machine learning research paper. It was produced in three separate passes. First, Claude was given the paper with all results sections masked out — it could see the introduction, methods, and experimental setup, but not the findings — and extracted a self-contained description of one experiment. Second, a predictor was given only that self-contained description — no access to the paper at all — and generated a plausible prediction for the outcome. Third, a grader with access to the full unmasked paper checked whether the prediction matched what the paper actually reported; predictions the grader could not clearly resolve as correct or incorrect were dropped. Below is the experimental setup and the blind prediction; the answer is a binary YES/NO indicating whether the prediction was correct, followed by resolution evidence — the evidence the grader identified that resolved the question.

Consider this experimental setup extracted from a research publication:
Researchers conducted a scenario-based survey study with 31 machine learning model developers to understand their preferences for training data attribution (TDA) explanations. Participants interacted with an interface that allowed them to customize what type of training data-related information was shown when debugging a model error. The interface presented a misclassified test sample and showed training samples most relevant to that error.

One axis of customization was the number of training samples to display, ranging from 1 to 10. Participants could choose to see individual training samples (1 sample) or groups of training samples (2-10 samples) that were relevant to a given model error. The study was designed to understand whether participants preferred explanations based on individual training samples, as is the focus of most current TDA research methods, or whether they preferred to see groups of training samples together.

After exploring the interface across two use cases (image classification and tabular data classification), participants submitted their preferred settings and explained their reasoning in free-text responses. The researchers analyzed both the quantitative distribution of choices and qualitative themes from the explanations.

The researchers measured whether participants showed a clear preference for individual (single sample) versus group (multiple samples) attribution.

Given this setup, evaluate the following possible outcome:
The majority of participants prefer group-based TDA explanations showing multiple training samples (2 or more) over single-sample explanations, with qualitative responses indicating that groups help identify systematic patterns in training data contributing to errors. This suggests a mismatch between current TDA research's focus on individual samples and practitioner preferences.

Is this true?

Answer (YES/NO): YES